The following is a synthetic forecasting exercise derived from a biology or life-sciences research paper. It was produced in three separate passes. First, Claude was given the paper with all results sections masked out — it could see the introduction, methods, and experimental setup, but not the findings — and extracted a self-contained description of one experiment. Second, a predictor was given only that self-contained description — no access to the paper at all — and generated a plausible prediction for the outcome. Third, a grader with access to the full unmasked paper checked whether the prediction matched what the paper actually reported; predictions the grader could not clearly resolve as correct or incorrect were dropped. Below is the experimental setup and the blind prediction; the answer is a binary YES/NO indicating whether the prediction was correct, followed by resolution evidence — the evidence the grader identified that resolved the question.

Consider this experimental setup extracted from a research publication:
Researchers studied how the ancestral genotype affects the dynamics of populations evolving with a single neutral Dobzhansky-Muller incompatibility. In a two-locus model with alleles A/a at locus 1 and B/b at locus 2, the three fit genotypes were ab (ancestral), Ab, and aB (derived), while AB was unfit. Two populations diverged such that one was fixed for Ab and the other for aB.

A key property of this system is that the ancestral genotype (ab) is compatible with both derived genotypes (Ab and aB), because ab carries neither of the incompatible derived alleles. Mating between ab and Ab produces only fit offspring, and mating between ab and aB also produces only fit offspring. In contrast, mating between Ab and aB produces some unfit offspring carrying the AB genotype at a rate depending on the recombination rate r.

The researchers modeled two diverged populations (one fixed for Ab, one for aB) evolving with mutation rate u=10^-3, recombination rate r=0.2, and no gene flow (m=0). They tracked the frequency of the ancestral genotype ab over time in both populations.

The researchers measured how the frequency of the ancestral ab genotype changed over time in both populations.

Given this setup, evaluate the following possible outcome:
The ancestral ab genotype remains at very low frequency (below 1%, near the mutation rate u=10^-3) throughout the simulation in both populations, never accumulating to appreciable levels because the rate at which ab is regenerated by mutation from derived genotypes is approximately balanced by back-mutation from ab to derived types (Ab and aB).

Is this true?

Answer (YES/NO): NO